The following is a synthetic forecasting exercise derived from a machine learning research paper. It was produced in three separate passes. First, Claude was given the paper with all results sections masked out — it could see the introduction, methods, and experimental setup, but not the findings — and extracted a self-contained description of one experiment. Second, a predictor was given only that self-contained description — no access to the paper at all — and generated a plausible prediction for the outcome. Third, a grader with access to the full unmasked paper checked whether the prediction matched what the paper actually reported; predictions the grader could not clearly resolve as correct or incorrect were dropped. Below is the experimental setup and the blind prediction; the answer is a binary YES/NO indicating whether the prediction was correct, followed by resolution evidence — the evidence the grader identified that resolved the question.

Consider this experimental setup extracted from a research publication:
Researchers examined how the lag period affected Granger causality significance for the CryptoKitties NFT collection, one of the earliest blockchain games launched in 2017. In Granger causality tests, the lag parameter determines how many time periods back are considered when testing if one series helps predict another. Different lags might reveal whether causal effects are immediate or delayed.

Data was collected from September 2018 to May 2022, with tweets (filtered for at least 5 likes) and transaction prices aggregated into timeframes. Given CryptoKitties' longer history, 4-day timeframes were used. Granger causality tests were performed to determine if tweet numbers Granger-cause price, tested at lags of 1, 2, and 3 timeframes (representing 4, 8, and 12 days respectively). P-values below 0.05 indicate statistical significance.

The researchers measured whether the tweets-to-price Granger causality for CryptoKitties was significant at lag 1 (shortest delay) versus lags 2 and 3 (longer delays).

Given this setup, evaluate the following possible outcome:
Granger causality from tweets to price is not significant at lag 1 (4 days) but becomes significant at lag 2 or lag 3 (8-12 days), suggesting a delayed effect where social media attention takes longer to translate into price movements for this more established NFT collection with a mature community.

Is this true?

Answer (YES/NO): YES